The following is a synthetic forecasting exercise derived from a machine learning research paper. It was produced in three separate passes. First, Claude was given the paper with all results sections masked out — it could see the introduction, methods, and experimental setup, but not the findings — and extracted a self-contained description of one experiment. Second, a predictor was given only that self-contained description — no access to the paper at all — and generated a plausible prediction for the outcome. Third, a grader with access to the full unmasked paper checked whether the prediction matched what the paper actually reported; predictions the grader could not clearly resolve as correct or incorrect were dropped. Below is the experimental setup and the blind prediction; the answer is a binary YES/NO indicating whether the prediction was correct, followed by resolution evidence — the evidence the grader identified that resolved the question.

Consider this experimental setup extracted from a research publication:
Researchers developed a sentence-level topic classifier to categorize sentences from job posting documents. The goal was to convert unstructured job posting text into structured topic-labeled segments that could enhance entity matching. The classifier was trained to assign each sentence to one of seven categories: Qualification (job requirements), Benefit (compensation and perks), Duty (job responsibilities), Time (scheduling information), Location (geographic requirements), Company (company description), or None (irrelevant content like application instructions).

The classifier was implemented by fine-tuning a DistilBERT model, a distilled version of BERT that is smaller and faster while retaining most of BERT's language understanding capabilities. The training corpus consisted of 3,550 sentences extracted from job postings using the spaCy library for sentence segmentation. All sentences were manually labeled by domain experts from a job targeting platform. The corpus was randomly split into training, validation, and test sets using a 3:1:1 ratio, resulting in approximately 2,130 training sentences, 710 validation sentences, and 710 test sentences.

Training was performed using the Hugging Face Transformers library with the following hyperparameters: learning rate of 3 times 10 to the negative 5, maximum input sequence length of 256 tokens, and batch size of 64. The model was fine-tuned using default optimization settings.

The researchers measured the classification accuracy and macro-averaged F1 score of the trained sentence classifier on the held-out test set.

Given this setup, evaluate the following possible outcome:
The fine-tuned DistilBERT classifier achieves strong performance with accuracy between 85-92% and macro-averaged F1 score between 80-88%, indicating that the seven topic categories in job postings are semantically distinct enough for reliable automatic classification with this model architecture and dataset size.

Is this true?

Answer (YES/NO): NO